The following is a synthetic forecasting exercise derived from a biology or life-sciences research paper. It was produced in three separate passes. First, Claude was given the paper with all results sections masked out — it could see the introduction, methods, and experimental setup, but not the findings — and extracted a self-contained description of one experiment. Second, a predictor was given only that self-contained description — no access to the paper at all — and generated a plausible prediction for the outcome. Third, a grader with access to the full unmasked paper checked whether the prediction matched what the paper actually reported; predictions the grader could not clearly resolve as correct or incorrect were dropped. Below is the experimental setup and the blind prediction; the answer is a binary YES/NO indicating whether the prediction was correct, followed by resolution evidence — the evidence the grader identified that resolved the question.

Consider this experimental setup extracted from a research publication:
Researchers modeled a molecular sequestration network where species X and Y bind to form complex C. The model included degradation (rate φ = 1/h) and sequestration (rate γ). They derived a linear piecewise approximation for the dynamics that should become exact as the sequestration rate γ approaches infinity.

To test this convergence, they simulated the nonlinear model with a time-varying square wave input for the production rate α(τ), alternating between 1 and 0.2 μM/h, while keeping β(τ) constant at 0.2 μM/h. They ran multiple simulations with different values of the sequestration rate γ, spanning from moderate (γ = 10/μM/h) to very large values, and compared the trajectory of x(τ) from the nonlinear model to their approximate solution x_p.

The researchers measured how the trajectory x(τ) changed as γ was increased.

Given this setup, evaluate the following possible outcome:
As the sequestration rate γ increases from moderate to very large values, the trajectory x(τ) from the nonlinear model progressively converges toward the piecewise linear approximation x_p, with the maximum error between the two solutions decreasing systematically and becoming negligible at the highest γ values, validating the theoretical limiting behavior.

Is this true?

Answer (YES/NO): YES